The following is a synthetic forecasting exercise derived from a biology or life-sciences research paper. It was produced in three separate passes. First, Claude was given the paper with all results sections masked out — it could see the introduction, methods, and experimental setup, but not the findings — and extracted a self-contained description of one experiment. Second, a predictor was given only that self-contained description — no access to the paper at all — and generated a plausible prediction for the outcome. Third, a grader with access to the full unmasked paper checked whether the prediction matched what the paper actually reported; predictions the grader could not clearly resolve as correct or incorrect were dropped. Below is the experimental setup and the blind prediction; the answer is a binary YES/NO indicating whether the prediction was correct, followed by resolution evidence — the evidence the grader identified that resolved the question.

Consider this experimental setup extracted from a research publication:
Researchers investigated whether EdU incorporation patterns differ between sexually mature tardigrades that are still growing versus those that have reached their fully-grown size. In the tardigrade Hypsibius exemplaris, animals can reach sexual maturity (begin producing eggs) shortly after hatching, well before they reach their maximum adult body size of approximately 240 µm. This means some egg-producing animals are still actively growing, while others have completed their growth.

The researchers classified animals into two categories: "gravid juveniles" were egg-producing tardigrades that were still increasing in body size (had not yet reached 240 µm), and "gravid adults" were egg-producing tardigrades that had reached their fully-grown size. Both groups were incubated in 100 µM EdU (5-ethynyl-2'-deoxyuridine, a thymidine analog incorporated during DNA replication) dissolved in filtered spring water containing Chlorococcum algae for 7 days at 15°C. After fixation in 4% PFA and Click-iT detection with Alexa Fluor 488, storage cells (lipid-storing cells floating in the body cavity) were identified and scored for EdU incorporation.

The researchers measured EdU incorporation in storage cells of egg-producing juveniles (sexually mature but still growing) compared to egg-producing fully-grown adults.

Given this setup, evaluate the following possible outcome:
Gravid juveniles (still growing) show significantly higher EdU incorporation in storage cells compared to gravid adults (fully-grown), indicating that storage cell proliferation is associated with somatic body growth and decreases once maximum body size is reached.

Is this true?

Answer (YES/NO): YES